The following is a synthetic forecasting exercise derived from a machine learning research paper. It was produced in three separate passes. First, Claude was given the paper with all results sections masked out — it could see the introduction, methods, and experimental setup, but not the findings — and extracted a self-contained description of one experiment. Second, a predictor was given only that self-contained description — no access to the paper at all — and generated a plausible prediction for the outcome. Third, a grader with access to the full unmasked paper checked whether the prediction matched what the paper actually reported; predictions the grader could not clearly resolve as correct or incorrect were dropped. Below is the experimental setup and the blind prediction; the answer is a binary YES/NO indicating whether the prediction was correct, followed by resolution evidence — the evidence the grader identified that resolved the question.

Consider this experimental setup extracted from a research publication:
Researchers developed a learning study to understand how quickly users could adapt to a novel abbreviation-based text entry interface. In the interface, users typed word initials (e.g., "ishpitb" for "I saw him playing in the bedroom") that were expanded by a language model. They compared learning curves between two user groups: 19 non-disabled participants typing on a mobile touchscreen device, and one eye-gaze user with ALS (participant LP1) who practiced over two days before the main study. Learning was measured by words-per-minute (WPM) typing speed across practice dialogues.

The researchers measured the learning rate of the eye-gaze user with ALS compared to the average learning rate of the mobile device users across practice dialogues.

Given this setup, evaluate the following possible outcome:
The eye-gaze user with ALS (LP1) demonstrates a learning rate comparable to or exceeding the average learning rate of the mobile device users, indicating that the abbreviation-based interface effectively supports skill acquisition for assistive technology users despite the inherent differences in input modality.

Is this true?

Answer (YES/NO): NO